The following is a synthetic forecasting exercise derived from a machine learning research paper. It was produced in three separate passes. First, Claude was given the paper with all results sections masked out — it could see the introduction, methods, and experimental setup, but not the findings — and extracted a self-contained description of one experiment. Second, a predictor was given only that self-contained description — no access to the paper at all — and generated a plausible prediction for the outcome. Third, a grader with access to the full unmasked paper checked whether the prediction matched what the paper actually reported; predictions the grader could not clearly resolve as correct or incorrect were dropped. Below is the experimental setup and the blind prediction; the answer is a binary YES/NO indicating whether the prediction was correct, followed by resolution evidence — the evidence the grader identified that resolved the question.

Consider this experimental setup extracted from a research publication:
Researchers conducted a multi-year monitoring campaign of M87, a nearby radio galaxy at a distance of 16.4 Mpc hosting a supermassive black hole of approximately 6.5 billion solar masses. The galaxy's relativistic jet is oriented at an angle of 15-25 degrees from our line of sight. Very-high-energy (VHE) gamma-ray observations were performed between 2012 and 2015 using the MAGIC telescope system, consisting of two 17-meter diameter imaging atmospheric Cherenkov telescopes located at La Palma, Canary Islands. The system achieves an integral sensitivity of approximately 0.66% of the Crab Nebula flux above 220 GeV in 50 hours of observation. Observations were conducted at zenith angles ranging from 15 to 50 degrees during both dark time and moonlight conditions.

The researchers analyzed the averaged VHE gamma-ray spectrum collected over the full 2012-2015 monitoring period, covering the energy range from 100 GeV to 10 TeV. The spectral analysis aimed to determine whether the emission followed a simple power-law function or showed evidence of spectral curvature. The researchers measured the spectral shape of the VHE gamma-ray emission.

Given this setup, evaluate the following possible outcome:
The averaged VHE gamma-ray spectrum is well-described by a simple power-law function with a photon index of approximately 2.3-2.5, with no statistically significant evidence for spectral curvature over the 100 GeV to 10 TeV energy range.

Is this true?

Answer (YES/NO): YES